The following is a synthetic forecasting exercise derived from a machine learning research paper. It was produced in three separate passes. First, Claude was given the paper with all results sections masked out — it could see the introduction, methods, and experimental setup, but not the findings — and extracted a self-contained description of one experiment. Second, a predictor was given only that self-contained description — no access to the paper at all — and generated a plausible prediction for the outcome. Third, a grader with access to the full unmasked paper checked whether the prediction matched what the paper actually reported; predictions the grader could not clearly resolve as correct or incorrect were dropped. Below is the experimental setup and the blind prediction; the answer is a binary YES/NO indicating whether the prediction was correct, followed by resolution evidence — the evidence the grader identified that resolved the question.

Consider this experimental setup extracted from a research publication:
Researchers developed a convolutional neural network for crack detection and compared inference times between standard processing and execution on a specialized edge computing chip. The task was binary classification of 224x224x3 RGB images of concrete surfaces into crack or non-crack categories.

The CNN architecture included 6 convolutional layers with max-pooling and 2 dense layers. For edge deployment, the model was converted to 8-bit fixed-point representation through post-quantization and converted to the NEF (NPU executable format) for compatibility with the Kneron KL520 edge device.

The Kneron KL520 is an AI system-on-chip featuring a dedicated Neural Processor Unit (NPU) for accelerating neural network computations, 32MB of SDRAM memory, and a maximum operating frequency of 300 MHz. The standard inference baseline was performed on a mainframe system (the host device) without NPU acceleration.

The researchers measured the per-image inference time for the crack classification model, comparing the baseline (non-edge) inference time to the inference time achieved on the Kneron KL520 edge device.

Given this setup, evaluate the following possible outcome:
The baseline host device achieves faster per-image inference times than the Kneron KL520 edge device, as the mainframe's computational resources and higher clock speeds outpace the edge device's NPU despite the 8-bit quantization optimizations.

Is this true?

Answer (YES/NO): NO